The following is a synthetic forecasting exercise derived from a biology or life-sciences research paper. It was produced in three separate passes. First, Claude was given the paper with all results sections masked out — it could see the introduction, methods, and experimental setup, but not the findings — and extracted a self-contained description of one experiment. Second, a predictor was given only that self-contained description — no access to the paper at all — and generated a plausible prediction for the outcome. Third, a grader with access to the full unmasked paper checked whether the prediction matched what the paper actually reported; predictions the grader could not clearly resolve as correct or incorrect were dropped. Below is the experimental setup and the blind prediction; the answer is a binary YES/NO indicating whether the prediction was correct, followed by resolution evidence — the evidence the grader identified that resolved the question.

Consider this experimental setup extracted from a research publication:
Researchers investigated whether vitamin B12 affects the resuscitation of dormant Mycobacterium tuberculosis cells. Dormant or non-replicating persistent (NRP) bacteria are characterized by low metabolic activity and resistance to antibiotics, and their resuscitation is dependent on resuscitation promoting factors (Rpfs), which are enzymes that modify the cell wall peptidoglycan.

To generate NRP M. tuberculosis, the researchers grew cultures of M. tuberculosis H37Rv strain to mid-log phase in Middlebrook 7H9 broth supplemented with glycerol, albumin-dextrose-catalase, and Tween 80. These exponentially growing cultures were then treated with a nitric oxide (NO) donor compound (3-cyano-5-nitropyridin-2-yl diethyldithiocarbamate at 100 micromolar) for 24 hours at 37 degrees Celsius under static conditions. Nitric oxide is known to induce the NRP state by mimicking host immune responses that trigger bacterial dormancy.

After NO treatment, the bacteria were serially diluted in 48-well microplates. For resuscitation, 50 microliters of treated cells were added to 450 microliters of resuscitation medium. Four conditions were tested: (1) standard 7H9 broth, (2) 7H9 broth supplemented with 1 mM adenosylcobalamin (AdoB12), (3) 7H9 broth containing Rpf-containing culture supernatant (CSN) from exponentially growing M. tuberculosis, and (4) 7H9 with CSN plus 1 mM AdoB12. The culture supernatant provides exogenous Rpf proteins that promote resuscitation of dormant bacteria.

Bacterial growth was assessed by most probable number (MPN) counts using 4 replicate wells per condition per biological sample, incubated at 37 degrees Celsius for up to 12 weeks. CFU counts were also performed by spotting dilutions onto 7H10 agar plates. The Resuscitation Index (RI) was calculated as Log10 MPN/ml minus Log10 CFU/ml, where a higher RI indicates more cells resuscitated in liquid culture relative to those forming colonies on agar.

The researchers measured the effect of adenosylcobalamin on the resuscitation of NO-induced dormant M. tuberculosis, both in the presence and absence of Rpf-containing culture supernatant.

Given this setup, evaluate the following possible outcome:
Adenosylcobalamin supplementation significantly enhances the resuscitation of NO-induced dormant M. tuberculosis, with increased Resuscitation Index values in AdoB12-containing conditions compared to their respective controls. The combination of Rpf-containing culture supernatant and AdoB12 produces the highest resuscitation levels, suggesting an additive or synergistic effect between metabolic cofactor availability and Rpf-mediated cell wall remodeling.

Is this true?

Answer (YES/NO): NO